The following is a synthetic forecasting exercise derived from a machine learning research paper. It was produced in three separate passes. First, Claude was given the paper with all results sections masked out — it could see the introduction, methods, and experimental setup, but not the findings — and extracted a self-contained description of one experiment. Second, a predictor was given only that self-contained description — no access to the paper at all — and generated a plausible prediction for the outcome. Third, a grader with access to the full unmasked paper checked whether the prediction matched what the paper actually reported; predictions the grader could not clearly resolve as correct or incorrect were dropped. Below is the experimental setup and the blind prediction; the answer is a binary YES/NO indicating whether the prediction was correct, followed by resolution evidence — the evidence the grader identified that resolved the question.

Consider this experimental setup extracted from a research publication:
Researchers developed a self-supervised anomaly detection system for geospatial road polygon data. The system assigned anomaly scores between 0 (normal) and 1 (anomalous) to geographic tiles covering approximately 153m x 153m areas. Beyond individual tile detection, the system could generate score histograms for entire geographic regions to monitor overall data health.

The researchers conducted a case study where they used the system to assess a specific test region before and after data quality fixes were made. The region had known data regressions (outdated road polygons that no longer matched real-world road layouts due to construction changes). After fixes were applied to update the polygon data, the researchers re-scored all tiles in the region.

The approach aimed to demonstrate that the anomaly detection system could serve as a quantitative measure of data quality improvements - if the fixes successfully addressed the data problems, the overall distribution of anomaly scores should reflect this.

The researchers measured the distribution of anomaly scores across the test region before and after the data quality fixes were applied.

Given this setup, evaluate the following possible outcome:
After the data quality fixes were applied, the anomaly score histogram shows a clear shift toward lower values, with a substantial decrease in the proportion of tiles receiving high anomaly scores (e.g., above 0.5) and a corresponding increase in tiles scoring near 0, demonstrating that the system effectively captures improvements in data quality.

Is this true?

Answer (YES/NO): YES